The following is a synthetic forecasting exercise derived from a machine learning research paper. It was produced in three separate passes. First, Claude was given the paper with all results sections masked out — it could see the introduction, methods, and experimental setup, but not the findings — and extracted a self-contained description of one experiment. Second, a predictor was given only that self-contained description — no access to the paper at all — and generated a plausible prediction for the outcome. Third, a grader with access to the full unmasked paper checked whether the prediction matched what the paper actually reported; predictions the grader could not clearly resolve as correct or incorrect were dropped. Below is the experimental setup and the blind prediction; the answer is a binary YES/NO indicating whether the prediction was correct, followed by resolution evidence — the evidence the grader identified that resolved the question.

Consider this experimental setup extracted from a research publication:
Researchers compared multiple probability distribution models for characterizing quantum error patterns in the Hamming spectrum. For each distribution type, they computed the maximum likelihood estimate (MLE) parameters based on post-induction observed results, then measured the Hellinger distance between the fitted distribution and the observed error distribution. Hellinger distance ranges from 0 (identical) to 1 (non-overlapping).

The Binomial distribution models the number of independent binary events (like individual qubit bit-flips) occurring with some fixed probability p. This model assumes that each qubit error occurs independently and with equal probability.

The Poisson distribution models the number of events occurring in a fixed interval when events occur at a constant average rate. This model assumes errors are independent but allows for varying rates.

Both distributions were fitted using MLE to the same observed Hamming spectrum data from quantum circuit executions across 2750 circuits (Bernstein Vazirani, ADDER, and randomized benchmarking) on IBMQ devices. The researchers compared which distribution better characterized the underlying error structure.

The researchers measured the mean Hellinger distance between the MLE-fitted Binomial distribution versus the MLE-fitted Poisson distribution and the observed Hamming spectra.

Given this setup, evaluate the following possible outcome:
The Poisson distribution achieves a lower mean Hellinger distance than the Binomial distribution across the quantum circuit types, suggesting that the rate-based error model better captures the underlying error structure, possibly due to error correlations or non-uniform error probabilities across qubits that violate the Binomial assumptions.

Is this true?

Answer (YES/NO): YES